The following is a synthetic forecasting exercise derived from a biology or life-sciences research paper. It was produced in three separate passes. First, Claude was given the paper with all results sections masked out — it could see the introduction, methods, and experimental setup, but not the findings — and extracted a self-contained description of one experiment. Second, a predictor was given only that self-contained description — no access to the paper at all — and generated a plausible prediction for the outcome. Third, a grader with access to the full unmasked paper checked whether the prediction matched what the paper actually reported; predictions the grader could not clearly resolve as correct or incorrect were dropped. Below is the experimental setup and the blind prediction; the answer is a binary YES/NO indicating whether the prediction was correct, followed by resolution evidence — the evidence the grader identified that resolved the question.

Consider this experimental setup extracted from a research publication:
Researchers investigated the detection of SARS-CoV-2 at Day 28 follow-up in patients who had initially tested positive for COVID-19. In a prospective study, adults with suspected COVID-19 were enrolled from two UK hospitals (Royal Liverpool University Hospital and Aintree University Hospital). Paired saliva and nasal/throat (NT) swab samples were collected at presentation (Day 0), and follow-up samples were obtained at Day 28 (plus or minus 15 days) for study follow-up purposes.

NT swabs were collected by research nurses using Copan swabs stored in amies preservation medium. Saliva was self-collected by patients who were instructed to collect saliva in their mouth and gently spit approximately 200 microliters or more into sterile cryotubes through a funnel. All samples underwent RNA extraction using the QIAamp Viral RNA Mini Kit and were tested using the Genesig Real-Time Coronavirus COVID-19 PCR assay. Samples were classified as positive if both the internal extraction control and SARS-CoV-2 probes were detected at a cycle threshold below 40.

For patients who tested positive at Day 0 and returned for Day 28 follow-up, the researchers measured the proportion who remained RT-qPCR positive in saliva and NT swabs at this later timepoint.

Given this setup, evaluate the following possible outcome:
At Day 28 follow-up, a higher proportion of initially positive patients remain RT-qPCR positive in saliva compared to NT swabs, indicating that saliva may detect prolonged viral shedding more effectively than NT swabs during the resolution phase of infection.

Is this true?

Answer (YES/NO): YES